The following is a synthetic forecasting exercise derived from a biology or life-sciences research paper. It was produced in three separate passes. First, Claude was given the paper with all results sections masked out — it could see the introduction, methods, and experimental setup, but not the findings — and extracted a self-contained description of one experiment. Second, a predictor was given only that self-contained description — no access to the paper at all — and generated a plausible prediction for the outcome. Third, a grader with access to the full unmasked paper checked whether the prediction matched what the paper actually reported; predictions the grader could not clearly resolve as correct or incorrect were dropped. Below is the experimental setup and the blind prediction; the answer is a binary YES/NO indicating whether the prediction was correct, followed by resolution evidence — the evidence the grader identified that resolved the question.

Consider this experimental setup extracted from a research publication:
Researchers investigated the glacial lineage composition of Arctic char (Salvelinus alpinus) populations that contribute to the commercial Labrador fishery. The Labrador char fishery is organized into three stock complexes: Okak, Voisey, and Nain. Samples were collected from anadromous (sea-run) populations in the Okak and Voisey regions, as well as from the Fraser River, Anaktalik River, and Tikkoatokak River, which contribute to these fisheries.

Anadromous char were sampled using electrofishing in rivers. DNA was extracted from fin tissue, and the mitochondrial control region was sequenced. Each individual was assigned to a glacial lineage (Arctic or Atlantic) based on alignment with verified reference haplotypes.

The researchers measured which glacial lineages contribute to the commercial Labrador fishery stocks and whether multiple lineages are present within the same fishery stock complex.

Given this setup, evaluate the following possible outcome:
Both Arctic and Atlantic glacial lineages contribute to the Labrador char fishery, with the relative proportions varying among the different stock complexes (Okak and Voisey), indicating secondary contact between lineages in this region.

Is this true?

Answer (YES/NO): YES